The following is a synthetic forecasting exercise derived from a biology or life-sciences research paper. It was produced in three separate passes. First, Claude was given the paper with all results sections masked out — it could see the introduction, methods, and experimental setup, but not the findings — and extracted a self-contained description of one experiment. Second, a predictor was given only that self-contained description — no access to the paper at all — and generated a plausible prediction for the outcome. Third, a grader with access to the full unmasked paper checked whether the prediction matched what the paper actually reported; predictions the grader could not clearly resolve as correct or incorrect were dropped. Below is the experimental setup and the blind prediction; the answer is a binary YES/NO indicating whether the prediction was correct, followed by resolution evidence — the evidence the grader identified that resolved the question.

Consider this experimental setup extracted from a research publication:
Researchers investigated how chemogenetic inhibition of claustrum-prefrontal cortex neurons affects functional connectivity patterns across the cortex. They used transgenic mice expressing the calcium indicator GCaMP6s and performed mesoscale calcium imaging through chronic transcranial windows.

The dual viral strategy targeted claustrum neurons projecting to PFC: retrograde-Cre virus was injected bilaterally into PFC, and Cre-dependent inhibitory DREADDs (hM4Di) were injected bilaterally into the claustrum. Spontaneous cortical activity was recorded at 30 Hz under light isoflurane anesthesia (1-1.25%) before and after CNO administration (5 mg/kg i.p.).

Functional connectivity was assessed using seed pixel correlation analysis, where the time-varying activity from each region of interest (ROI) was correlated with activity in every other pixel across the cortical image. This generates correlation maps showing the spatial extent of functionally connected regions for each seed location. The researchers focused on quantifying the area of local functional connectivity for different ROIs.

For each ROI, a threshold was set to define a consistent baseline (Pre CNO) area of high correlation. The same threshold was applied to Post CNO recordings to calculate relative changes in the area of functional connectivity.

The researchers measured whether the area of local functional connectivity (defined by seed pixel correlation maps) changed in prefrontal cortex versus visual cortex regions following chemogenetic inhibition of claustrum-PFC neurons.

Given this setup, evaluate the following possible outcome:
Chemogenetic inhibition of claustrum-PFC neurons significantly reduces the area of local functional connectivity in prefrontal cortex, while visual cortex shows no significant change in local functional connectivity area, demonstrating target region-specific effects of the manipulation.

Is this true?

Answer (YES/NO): NO